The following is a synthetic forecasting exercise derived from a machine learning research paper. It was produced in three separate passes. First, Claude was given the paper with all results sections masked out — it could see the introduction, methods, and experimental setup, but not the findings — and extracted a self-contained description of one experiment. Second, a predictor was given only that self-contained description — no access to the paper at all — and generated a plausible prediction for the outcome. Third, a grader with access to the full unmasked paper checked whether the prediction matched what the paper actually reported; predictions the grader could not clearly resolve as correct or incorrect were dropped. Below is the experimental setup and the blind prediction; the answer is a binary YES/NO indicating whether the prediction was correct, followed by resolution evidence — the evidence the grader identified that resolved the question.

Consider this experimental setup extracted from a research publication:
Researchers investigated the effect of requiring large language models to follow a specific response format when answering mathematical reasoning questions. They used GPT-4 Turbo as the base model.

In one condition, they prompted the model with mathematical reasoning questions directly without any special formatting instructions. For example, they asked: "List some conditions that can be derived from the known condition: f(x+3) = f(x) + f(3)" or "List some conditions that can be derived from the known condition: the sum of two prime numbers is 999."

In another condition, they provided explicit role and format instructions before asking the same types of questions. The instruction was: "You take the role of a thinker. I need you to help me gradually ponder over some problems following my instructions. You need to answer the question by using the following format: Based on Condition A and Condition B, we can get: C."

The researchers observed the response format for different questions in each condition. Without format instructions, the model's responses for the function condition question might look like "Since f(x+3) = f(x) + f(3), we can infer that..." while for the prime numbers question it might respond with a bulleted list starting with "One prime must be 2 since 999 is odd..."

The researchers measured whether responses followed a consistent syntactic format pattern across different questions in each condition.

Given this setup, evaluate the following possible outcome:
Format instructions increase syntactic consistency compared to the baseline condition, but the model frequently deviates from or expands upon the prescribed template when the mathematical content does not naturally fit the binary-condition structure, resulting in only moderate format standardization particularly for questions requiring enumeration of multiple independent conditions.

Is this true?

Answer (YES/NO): NO